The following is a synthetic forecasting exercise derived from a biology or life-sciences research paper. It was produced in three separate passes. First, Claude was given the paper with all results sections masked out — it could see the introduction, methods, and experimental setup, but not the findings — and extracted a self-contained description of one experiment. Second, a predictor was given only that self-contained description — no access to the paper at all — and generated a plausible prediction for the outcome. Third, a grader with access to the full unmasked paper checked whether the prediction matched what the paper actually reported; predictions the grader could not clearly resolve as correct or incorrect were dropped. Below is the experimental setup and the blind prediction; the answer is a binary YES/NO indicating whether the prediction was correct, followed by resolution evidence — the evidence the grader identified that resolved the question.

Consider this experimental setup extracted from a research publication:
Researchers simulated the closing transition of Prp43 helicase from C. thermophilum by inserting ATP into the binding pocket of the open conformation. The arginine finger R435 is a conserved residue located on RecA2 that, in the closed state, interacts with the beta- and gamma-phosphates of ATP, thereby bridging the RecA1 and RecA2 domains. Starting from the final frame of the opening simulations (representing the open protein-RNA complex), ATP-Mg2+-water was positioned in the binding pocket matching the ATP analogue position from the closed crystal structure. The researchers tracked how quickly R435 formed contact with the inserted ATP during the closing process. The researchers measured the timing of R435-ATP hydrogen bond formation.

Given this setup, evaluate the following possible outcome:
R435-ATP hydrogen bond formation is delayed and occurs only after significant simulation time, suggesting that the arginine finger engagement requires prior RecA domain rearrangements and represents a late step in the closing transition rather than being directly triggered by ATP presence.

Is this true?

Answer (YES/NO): NO